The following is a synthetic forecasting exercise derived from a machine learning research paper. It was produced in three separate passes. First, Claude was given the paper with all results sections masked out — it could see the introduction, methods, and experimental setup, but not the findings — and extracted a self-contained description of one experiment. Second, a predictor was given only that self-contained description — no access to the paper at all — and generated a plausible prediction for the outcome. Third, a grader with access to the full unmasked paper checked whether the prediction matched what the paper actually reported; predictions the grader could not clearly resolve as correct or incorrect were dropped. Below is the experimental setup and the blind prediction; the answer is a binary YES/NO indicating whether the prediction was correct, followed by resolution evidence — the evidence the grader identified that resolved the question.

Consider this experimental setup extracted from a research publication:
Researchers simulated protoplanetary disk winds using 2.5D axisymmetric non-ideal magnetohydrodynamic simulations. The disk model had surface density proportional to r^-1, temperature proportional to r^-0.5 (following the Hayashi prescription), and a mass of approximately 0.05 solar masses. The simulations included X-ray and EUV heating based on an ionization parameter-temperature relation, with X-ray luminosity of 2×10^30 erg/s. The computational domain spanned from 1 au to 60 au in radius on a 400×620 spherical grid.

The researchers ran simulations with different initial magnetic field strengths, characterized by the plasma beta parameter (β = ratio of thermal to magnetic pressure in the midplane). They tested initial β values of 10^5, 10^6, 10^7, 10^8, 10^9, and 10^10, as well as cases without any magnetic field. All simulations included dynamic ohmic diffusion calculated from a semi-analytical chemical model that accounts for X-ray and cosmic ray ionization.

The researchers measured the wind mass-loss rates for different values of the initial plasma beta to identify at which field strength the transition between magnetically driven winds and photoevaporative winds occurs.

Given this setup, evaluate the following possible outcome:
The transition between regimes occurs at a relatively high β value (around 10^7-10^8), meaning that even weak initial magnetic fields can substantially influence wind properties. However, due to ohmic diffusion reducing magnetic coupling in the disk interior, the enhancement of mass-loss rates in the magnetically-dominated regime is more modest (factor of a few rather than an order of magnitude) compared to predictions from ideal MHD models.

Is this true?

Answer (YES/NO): NO